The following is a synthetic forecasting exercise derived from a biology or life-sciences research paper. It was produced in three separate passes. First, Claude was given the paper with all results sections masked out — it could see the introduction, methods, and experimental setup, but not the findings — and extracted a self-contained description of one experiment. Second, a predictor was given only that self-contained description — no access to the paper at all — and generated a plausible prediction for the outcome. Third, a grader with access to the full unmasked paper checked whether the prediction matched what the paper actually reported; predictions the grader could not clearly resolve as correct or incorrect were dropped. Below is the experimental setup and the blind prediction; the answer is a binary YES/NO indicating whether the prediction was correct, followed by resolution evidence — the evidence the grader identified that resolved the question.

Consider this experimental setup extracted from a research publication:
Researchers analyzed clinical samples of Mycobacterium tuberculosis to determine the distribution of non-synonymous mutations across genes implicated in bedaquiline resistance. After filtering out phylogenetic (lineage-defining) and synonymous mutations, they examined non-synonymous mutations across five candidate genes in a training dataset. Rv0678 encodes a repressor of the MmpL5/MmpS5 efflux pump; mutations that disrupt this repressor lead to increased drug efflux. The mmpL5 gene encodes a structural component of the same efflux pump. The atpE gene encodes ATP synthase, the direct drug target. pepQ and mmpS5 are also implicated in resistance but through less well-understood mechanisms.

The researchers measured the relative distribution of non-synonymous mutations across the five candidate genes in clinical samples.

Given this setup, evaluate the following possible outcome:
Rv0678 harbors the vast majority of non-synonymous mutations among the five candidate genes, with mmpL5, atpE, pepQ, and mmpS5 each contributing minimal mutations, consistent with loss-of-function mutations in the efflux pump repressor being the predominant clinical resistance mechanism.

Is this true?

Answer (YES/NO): NO